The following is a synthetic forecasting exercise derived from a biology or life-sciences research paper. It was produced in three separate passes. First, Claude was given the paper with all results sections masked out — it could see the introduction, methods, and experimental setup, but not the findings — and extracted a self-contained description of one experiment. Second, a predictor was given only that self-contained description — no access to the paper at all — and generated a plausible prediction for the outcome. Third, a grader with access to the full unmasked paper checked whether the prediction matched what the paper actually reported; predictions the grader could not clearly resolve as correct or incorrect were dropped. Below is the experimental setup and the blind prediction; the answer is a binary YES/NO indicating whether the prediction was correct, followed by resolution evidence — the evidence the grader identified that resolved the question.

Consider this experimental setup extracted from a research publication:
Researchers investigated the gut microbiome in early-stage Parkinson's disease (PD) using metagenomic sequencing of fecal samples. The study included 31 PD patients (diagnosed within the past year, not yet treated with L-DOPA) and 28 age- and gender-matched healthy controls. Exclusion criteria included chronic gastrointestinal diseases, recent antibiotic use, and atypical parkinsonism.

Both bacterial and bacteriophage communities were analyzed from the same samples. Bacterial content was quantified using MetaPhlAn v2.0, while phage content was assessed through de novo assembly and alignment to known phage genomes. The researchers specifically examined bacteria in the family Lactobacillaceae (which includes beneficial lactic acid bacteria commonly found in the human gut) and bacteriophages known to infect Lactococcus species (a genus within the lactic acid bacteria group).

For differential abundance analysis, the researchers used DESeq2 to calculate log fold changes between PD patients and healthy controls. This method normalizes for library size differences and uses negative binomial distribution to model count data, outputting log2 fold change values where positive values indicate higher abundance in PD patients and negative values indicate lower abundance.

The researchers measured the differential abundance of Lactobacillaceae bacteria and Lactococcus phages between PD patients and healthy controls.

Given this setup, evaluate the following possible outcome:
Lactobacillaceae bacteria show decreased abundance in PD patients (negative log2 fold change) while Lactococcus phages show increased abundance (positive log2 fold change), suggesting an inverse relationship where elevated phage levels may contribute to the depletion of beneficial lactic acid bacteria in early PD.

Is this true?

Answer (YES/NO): NO